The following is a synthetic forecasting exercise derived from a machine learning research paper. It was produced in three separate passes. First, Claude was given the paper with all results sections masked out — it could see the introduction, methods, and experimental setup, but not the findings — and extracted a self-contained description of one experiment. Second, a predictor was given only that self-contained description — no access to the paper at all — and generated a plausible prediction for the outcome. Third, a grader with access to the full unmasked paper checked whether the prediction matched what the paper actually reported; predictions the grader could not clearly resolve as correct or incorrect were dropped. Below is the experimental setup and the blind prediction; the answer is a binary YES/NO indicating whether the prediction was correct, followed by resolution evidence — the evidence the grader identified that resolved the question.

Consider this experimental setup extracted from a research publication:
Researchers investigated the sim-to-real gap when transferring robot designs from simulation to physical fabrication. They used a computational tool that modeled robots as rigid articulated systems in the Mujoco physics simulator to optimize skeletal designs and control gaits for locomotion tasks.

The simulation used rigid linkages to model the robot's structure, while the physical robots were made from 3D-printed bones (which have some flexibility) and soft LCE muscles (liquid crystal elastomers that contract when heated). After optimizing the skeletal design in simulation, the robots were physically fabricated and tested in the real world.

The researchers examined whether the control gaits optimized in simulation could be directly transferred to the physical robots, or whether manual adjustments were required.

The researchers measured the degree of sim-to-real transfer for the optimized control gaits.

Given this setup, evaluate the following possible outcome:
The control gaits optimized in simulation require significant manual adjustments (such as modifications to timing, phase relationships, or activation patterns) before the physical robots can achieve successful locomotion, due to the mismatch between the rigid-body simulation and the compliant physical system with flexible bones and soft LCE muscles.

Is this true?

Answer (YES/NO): YES